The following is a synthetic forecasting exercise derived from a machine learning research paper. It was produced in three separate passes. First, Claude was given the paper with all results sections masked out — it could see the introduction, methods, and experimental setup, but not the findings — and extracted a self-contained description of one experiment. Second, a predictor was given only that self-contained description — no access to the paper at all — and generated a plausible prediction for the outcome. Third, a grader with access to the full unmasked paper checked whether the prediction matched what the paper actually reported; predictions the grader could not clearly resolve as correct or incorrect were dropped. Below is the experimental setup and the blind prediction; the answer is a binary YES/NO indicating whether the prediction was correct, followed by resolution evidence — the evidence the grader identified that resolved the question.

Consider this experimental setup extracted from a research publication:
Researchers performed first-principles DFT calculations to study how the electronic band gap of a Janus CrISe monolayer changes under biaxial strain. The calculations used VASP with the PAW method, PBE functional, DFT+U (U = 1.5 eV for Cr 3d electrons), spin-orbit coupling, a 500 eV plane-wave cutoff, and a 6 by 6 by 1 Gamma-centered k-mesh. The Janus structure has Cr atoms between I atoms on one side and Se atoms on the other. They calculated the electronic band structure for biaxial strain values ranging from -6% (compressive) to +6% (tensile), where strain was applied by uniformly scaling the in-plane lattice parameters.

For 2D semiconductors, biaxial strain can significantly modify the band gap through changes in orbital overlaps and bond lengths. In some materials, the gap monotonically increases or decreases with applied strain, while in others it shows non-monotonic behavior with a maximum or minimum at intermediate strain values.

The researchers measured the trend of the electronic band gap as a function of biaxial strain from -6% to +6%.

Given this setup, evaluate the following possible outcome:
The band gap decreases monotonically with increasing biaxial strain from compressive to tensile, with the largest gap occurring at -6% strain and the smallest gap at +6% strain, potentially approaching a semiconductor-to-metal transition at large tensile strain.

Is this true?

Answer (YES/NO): NO